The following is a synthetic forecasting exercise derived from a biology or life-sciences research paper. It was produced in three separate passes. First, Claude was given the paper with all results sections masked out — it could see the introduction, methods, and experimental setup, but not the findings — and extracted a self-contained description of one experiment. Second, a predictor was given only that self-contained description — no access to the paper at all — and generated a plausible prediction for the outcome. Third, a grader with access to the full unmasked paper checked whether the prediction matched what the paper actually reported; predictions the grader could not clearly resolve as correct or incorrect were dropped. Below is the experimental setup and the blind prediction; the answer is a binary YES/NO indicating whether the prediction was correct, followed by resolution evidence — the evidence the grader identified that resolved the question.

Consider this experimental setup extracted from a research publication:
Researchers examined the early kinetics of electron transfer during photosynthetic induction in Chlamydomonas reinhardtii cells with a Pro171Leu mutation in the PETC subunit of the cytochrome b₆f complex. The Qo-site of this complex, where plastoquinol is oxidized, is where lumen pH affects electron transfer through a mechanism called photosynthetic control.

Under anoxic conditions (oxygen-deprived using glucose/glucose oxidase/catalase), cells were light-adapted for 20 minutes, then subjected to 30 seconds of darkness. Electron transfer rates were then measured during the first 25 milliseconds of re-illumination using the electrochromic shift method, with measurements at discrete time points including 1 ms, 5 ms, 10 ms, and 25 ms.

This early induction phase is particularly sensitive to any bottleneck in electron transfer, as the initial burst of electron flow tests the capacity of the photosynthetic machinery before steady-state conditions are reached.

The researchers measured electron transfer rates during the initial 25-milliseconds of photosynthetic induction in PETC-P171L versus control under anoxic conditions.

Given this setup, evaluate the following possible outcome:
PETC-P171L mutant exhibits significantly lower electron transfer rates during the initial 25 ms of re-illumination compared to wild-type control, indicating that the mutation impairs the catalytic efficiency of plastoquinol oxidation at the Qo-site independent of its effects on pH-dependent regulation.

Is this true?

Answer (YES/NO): NO